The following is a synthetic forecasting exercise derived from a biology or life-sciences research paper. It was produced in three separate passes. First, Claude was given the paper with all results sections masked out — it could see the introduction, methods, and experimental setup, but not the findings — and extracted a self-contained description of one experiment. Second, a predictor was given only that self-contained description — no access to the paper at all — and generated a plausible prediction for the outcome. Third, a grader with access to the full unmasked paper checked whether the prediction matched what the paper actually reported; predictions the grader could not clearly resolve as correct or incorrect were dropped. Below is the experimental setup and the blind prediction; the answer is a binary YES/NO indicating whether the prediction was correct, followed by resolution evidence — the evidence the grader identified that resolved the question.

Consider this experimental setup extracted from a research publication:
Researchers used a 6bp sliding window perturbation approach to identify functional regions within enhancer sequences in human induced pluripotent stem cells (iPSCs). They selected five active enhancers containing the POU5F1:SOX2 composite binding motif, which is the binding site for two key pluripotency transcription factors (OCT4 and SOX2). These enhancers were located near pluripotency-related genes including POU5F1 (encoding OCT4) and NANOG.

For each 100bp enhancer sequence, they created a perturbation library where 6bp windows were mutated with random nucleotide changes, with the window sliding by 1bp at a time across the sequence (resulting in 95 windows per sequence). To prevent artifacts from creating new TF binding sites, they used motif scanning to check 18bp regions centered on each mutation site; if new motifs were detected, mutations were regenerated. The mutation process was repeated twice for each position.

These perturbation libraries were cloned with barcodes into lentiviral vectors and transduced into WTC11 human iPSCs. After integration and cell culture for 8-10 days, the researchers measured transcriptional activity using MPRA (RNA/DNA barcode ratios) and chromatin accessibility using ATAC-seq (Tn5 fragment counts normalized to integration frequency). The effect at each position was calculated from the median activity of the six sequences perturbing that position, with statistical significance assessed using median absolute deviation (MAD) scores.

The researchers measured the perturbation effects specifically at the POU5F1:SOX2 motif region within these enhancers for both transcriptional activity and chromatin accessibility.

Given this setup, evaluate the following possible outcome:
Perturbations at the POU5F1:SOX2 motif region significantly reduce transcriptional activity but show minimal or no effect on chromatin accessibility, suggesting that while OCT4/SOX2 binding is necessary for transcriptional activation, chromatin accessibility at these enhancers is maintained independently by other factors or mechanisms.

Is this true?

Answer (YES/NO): NO